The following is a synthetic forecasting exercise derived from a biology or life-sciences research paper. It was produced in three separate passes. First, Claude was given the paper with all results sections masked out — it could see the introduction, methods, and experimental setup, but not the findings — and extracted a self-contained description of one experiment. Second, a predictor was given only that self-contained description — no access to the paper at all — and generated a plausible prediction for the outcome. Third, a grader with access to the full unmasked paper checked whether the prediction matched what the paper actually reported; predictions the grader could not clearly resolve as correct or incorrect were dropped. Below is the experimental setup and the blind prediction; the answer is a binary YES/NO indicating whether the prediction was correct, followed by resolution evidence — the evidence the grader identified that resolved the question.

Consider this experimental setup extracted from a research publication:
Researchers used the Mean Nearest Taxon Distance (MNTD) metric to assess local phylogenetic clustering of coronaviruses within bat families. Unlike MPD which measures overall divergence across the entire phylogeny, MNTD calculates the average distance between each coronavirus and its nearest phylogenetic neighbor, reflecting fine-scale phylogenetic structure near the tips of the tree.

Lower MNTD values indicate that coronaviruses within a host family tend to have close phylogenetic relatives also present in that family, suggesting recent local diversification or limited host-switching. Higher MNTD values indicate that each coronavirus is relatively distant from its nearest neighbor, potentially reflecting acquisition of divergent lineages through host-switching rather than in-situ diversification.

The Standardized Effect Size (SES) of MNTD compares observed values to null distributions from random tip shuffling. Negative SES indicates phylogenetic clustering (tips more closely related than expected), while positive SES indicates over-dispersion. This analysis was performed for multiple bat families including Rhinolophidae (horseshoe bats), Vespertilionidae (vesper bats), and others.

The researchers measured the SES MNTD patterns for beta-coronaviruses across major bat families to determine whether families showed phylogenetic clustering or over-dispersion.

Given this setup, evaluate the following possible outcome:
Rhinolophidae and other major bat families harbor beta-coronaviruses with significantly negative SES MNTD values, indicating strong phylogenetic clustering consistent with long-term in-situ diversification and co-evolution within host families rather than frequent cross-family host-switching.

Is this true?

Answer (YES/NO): NO